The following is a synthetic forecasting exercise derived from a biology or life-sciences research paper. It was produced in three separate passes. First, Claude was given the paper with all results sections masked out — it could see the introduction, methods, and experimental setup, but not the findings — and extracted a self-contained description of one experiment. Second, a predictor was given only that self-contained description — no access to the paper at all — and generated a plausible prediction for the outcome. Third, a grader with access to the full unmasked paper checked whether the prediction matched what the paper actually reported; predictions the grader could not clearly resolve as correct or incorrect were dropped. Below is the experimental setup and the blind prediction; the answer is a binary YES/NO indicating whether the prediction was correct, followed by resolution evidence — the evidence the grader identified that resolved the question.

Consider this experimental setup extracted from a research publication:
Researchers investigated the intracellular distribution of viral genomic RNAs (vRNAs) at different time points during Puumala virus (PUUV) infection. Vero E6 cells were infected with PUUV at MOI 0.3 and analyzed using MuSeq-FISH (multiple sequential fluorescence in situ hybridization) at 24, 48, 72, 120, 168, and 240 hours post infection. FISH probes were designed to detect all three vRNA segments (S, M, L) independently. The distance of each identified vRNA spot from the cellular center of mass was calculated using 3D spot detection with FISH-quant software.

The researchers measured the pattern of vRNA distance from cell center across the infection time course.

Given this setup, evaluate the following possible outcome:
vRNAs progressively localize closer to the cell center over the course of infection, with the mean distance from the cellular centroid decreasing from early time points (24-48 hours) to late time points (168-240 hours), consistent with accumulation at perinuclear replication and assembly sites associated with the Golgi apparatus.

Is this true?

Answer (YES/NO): NO